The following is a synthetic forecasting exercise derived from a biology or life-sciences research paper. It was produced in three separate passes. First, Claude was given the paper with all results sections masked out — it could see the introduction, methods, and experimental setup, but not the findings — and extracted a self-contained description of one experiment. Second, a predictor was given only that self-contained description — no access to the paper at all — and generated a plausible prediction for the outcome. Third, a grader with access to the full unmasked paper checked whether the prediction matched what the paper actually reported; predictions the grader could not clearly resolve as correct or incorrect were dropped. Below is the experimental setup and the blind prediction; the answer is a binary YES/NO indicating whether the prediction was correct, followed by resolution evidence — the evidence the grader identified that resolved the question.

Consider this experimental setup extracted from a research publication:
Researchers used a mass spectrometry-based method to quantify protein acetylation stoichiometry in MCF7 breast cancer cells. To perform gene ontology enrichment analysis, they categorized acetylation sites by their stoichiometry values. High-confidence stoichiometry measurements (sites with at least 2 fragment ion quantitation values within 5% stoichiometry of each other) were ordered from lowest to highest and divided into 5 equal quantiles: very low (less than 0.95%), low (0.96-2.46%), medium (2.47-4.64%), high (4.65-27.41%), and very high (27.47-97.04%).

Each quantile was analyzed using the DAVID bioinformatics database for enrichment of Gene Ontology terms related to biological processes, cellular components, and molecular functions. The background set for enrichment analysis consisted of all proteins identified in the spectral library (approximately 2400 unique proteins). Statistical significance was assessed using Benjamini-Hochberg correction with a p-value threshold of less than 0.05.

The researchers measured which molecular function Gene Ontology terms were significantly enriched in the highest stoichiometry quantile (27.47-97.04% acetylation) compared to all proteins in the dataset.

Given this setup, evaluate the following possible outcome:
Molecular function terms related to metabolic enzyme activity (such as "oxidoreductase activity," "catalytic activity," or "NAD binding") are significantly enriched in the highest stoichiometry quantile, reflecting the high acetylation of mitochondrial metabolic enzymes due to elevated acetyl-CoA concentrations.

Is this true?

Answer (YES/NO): NO